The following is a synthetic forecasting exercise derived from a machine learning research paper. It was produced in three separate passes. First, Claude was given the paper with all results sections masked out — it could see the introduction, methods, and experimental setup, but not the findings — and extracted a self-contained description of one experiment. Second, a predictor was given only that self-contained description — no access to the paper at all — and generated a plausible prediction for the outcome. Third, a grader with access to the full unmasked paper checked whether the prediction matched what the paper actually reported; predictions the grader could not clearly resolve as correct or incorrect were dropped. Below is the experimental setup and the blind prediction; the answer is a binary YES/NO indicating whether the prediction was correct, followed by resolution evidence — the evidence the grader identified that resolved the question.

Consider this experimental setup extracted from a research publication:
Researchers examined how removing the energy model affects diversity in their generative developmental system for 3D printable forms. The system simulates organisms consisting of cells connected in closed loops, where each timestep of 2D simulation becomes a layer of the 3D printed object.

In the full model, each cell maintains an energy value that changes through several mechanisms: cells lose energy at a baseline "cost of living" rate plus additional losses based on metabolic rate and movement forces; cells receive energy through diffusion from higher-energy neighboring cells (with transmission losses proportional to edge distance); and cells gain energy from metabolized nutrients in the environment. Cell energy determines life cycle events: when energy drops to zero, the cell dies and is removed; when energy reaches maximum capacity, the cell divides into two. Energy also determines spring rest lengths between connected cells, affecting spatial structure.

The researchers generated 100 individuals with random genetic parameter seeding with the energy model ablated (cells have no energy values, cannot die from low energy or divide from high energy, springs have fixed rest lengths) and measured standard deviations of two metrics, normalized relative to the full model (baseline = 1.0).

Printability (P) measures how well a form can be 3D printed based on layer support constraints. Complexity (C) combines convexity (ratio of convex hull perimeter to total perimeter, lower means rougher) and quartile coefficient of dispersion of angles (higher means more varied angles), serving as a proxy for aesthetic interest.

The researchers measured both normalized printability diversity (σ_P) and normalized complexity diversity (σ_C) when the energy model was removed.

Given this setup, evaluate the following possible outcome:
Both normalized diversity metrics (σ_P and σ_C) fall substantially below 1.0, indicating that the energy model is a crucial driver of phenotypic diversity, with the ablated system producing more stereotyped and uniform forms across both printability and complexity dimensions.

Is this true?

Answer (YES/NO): NO